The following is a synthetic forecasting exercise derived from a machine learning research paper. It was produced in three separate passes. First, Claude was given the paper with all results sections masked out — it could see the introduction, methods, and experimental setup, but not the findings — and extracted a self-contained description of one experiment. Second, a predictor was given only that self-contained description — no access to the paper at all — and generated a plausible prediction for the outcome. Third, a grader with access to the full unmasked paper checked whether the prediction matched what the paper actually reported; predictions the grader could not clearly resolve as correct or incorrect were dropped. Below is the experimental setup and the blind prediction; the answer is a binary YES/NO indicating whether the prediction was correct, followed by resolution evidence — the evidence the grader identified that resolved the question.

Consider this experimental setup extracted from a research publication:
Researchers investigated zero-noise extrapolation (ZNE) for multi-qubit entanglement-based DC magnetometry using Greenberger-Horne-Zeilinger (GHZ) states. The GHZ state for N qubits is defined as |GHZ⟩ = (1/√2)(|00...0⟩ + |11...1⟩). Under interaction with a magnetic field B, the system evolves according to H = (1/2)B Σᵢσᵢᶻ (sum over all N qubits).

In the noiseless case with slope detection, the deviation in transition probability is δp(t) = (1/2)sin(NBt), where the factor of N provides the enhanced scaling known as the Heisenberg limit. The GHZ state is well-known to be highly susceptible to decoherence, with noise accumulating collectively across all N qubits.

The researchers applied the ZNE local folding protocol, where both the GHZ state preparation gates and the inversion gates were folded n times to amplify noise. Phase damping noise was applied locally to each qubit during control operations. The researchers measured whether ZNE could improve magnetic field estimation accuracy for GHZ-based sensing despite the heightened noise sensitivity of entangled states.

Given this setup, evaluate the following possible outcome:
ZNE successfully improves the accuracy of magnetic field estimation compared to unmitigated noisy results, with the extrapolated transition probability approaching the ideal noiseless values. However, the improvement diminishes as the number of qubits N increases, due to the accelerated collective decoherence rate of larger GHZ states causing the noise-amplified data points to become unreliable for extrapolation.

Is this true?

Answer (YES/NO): NO